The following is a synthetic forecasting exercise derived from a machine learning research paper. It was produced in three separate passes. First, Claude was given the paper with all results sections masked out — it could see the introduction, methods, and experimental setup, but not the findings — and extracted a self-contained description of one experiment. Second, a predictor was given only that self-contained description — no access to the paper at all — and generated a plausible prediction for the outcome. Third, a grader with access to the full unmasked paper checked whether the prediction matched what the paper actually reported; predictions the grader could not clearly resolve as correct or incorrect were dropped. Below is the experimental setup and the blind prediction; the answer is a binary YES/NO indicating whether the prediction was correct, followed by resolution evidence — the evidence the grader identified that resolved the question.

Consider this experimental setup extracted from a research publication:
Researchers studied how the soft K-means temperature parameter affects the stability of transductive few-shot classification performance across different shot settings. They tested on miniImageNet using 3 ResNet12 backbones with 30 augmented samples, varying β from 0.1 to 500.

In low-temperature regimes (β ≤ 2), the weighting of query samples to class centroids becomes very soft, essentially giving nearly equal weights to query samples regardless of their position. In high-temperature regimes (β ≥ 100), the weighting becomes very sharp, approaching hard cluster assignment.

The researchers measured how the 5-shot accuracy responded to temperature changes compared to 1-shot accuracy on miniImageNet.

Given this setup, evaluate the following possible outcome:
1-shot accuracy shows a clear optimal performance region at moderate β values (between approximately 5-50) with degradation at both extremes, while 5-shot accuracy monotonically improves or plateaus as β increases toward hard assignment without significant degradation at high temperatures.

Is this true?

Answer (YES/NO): NO